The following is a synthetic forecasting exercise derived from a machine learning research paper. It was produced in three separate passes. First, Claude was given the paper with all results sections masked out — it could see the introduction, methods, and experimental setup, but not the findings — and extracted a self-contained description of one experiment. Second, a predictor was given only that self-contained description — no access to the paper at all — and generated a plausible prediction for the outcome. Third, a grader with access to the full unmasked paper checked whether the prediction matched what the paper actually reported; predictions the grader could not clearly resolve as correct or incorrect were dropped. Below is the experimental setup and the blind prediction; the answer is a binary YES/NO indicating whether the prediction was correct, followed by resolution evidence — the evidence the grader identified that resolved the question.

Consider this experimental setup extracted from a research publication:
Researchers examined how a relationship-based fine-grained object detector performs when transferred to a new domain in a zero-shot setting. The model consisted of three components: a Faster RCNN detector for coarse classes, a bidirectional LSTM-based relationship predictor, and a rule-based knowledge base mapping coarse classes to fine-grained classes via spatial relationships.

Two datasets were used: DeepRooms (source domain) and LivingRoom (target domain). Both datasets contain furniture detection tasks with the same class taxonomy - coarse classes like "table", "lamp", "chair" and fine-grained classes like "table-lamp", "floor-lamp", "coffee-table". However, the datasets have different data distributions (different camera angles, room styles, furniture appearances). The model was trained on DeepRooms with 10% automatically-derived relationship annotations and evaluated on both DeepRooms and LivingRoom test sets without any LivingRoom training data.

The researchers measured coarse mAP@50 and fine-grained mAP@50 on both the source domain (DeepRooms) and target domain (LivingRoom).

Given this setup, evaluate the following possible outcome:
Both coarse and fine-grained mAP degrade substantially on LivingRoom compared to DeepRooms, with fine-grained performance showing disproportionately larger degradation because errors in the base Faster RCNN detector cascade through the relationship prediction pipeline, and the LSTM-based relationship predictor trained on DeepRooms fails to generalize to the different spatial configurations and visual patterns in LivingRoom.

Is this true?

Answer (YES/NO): NO